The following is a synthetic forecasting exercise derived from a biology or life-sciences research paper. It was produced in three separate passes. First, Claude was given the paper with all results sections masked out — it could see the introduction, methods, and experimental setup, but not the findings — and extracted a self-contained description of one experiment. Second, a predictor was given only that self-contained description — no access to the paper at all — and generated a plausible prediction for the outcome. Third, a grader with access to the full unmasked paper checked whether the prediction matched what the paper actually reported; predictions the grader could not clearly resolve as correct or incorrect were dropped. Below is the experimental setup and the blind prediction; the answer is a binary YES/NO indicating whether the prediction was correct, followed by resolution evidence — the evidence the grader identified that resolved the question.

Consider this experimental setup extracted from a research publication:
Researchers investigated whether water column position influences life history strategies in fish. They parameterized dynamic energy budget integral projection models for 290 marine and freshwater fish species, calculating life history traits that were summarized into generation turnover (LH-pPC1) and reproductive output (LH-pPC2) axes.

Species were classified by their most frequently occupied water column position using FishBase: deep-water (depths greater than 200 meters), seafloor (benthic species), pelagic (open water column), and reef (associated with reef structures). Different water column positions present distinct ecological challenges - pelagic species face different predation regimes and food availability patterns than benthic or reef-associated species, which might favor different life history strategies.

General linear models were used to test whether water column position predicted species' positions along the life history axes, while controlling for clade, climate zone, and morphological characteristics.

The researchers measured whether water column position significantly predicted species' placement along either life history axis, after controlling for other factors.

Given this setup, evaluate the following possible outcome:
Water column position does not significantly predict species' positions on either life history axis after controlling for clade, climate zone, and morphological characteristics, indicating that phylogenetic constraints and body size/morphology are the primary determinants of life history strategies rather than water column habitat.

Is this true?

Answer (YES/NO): NO